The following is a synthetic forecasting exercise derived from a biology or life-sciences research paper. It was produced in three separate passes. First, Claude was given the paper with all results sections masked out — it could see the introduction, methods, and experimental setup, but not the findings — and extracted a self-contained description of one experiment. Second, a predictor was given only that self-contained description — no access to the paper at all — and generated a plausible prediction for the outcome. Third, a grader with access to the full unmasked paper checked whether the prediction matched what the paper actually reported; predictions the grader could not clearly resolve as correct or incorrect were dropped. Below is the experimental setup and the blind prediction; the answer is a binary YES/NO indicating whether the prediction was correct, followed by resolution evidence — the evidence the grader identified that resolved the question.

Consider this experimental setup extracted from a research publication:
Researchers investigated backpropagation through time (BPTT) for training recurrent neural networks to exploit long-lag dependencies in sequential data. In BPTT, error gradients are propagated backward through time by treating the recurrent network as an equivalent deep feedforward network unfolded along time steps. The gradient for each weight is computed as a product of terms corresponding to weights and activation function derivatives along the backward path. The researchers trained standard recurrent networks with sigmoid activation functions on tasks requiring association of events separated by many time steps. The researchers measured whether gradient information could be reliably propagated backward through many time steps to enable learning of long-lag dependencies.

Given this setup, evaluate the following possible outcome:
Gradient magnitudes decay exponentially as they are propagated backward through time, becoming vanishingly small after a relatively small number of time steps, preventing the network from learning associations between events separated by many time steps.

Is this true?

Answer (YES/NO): YES